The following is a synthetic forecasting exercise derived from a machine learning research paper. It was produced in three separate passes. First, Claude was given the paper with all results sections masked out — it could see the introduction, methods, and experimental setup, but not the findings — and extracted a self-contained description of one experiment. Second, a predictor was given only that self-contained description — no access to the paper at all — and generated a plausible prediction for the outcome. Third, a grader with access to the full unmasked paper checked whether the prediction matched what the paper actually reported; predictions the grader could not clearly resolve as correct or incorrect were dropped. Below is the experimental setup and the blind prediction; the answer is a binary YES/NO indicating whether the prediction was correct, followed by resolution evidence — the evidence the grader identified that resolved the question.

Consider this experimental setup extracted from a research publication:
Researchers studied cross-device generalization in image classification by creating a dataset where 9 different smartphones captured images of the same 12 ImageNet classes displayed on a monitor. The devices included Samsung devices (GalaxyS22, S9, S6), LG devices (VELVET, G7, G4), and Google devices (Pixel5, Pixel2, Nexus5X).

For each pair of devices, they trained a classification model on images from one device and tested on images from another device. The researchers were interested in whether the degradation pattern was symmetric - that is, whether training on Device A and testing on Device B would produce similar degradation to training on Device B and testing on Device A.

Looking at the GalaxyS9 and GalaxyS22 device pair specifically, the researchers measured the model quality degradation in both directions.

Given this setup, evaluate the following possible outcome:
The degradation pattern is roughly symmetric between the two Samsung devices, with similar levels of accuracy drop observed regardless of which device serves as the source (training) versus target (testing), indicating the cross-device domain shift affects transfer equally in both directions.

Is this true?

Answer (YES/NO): NO